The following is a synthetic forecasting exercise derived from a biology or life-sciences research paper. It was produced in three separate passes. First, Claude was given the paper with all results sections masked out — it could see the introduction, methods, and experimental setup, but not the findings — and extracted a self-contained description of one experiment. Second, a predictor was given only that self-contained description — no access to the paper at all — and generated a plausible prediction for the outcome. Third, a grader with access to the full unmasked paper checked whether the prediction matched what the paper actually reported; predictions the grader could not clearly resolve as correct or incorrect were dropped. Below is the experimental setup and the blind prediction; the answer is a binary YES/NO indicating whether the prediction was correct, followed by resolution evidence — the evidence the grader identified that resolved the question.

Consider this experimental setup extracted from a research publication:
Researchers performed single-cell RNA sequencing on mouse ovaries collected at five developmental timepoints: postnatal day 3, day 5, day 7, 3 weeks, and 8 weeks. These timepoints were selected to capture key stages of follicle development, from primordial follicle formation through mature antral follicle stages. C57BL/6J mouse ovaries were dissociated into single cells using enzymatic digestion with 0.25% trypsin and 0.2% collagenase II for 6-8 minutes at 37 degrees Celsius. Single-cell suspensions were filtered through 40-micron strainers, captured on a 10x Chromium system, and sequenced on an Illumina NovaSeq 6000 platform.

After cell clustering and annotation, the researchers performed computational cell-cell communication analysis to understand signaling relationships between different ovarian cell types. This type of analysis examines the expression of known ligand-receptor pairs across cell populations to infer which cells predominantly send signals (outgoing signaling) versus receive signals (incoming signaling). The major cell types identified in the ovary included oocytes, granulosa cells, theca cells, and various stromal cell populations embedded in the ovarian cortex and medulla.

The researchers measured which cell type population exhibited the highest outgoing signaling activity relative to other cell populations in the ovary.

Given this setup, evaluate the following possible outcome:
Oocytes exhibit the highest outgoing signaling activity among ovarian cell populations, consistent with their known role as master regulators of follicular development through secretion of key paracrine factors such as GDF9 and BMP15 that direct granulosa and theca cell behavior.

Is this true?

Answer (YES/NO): NO